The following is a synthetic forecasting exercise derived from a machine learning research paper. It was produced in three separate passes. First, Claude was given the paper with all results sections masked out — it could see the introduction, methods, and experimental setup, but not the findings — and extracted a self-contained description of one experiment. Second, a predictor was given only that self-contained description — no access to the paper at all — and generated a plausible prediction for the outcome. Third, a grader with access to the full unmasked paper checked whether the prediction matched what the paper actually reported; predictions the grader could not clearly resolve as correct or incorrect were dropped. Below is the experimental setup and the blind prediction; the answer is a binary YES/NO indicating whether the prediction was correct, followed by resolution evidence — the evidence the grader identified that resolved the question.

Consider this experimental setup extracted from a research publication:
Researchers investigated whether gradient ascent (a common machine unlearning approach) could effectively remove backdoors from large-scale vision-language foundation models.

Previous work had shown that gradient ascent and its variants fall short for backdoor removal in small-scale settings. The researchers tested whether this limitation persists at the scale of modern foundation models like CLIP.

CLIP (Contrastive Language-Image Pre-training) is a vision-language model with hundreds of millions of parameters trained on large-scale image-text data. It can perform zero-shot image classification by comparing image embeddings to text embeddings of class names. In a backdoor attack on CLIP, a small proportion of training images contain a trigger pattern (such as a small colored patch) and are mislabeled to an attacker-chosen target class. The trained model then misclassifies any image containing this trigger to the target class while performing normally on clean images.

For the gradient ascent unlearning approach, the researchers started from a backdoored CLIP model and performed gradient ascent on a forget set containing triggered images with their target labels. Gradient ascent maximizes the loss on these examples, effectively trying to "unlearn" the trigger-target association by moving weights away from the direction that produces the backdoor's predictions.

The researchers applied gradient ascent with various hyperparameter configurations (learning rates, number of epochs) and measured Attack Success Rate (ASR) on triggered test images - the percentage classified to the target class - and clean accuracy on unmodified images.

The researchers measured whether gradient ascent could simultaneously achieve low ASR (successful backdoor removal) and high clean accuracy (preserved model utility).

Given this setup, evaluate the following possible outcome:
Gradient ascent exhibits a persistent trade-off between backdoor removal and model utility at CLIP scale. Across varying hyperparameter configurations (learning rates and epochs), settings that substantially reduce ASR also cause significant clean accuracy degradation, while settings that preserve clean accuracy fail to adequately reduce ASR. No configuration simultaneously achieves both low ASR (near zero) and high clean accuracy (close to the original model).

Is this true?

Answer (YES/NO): NO